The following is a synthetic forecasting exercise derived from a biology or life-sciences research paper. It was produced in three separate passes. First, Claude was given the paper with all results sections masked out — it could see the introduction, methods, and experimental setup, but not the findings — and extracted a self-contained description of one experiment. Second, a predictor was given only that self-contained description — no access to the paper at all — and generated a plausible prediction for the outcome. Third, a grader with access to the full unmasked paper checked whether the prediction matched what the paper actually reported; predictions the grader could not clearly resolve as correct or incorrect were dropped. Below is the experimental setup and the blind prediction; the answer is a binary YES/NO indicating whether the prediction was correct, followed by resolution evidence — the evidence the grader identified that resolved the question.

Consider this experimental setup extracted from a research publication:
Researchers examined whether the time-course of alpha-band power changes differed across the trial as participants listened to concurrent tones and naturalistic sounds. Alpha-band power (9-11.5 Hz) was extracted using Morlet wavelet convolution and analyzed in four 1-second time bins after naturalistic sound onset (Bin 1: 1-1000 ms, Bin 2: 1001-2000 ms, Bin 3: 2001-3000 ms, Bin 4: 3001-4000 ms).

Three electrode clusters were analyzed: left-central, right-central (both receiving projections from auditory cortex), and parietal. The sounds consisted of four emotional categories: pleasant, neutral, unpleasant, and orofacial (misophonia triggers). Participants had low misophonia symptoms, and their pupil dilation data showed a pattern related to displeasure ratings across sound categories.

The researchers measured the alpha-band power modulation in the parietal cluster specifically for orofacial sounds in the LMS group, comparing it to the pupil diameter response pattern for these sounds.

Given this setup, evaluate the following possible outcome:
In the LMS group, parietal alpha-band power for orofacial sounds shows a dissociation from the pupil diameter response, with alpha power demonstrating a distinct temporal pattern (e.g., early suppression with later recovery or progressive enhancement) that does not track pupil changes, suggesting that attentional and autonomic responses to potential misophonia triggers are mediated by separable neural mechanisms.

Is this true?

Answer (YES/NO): YES